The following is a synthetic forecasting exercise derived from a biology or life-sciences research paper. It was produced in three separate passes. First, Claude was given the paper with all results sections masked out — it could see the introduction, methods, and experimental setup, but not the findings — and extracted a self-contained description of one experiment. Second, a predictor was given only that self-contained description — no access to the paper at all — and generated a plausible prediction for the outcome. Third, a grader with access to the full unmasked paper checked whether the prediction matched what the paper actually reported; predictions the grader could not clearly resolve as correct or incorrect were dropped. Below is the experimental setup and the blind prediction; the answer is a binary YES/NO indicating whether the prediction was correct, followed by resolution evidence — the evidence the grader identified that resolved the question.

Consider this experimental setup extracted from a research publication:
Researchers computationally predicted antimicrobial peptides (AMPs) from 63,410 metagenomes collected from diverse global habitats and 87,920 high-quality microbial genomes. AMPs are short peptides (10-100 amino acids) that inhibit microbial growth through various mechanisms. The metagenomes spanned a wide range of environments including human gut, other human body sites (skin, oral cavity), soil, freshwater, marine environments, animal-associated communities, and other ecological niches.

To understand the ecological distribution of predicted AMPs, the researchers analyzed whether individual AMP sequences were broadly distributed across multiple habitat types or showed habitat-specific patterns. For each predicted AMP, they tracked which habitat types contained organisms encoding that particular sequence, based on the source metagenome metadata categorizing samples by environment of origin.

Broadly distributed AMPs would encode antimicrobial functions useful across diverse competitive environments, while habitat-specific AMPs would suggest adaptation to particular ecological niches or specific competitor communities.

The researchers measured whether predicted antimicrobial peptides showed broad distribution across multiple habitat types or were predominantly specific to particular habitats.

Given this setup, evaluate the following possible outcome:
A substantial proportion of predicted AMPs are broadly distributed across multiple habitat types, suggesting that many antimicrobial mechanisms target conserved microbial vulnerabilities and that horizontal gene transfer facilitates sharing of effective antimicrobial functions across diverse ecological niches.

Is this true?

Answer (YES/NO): NO